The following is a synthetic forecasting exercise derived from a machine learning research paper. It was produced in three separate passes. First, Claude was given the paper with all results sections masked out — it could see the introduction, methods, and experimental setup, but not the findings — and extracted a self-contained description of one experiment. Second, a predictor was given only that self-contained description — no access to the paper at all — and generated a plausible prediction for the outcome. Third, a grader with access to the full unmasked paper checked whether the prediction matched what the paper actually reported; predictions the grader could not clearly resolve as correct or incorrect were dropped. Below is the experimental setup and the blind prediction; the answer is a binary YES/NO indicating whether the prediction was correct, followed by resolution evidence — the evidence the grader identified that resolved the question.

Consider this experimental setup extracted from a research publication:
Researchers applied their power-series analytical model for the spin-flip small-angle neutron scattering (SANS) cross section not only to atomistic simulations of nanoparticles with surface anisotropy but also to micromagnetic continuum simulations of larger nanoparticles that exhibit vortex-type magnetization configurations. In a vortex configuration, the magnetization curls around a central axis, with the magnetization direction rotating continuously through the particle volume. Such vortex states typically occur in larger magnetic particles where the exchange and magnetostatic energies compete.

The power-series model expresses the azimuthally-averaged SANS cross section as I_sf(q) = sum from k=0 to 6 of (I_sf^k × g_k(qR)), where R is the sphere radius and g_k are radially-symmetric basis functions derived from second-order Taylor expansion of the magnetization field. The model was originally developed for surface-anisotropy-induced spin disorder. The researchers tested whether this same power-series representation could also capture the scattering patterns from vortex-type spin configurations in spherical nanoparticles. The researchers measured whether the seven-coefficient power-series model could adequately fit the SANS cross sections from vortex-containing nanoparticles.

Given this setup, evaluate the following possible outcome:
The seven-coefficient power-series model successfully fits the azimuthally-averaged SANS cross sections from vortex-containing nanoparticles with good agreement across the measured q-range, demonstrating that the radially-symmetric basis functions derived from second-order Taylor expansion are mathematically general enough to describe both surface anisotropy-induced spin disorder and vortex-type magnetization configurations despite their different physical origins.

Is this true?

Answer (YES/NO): NO